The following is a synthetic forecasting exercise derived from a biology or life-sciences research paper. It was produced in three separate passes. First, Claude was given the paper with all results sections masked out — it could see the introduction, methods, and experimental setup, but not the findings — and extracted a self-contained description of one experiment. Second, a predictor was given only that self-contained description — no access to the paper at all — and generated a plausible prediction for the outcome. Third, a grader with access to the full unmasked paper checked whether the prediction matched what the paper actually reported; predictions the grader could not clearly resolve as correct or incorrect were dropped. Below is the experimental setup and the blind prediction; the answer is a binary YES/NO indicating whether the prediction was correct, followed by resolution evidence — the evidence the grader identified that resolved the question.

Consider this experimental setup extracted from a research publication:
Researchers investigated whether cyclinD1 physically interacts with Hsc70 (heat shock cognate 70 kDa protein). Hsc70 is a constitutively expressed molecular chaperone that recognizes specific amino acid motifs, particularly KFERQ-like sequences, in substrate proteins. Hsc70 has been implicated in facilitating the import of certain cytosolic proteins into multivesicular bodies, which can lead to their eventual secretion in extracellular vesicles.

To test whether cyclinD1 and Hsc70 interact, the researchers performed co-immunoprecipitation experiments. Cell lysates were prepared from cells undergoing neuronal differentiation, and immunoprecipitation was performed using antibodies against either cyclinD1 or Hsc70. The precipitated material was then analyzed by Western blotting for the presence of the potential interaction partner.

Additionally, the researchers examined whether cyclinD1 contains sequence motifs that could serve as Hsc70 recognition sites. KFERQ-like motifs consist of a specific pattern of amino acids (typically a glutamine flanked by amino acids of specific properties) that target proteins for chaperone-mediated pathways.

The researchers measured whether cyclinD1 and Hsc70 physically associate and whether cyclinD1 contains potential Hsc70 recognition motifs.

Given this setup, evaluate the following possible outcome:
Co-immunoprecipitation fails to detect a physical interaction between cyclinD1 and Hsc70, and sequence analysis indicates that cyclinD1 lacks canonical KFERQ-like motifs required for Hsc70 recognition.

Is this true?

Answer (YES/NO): NO